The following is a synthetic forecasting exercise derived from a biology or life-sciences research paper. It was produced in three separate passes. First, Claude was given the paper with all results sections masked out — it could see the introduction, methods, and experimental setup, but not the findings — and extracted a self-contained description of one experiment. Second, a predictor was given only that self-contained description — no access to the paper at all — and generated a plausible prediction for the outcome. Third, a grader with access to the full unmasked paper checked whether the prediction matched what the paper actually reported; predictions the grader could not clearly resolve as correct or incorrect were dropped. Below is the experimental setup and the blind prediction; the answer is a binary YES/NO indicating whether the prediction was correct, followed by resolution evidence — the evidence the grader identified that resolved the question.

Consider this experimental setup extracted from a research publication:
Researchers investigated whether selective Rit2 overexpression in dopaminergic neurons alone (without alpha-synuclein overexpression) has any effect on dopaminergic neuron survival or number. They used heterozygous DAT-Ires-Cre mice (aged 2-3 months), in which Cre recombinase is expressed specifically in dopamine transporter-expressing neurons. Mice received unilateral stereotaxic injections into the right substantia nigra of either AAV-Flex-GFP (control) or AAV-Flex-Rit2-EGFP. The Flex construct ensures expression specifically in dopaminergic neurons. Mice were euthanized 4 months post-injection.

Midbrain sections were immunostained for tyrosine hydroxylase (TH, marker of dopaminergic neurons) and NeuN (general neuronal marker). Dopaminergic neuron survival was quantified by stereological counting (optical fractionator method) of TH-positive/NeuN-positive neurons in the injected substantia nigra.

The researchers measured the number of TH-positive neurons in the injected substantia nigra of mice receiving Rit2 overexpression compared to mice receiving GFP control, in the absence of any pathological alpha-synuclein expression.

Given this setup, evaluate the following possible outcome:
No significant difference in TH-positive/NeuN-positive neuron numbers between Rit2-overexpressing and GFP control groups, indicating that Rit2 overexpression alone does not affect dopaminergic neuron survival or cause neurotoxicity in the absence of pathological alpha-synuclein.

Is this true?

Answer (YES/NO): YES